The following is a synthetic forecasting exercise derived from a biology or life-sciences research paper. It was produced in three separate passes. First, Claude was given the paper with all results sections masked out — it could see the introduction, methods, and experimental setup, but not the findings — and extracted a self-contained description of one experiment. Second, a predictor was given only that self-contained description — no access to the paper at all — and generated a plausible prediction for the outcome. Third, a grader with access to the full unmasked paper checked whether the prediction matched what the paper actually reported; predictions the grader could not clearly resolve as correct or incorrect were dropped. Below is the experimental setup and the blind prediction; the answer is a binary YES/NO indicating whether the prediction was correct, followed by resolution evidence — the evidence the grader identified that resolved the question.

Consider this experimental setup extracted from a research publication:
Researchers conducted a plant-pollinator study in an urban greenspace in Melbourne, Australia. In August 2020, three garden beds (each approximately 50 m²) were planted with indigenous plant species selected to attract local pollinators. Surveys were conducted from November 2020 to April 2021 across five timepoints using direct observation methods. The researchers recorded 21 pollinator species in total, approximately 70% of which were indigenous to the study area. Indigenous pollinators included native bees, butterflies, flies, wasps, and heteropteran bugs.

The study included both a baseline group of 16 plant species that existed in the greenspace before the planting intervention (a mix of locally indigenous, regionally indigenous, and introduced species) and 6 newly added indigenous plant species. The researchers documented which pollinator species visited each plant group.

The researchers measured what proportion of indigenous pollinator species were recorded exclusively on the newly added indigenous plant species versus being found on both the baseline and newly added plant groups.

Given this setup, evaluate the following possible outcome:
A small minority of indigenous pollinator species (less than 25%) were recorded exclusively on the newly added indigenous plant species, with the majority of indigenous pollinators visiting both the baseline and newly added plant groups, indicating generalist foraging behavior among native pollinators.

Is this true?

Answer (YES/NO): NO